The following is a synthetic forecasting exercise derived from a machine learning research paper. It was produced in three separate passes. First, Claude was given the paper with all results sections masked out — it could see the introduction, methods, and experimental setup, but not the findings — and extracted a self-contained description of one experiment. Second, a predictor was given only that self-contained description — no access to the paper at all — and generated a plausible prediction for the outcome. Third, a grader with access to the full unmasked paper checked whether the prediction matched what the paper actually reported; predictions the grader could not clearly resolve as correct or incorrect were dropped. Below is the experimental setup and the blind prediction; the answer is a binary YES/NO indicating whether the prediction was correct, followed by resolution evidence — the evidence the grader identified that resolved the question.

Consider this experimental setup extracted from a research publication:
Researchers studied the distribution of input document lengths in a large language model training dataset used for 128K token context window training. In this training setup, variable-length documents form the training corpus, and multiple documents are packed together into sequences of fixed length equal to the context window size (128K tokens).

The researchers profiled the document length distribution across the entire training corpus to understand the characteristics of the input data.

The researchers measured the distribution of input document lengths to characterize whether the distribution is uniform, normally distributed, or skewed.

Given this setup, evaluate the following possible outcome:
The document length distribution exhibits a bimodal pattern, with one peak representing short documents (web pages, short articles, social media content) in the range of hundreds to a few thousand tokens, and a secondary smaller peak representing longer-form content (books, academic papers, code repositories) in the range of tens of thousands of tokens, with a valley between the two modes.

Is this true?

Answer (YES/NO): NO